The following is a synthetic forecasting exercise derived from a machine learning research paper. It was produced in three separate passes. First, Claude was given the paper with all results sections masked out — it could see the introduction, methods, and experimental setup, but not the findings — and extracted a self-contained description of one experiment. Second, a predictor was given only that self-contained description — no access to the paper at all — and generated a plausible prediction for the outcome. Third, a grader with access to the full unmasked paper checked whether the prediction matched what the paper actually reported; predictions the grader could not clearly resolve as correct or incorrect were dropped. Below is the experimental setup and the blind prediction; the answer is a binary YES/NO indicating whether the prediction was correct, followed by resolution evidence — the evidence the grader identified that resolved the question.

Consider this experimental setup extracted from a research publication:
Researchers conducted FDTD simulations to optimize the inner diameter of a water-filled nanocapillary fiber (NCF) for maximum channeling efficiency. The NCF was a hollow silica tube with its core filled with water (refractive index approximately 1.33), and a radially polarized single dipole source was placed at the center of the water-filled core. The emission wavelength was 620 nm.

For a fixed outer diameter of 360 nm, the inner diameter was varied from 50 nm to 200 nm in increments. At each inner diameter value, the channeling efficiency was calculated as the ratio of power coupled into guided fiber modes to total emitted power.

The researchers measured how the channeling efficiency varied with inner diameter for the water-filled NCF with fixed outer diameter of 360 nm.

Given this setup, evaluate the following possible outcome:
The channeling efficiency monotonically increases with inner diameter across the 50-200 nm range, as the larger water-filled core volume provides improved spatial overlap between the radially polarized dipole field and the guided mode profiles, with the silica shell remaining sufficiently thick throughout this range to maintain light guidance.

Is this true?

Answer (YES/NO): NO